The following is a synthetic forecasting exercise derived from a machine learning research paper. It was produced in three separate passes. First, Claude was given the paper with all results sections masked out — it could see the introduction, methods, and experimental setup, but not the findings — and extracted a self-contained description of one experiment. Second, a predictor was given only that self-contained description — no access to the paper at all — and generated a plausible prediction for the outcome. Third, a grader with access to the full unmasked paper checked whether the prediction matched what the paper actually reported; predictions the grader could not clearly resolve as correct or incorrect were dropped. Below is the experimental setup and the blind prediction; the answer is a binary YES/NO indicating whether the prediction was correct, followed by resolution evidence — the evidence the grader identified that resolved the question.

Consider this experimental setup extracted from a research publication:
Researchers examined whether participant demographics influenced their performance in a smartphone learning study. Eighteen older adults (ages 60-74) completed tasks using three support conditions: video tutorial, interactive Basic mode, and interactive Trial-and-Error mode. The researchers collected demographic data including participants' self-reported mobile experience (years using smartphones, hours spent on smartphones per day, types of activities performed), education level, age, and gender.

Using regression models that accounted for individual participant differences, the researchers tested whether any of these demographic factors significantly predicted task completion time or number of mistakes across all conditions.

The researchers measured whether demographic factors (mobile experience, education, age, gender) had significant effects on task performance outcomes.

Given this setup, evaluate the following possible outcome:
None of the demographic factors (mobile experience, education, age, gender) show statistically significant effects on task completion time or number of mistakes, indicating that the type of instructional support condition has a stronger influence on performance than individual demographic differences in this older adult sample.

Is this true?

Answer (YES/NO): YES